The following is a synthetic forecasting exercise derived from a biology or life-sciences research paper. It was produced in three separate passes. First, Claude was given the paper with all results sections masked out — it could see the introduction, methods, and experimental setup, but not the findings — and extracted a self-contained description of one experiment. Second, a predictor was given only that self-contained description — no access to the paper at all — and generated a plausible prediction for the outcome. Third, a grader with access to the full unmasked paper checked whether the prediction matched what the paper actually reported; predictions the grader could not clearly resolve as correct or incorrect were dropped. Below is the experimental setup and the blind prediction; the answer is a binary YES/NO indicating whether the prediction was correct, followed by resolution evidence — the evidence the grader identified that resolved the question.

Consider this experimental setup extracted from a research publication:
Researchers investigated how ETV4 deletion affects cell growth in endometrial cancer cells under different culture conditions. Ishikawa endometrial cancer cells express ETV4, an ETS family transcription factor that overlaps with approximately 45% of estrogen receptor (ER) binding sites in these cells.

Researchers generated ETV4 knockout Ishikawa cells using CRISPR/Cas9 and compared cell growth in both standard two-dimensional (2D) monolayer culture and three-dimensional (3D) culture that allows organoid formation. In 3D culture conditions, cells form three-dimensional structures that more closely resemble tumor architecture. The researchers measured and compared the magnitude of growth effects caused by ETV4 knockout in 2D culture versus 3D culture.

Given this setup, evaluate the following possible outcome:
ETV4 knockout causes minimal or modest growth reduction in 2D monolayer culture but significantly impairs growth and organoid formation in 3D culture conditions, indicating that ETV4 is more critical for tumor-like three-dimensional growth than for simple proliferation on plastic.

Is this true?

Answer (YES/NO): YES